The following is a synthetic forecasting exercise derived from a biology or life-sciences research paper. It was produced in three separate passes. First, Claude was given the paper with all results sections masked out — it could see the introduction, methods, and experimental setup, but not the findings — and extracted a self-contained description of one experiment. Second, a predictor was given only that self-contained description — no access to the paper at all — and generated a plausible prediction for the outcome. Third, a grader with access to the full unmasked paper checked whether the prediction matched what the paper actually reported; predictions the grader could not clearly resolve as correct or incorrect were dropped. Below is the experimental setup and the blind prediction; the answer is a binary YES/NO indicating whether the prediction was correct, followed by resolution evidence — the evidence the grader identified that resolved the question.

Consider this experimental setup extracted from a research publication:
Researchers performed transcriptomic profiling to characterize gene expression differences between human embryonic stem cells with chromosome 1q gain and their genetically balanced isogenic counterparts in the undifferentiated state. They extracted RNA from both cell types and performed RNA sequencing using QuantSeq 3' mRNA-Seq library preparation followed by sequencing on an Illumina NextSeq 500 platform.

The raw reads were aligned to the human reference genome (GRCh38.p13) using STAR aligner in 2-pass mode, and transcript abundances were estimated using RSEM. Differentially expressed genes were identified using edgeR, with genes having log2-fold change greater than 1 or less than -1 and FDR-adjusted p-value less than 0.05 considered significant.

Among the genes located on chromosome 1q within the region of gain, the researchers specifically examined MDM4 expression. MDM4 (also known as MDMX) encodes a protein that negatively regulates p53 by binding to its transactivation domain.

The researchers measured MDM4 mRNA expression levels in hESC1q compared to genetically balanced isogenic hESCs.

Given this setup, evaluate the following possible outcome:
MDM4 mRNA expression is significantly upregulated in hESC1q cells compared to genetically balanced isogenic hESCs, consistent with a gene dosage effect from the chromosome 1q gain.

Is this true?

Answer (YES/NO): YES